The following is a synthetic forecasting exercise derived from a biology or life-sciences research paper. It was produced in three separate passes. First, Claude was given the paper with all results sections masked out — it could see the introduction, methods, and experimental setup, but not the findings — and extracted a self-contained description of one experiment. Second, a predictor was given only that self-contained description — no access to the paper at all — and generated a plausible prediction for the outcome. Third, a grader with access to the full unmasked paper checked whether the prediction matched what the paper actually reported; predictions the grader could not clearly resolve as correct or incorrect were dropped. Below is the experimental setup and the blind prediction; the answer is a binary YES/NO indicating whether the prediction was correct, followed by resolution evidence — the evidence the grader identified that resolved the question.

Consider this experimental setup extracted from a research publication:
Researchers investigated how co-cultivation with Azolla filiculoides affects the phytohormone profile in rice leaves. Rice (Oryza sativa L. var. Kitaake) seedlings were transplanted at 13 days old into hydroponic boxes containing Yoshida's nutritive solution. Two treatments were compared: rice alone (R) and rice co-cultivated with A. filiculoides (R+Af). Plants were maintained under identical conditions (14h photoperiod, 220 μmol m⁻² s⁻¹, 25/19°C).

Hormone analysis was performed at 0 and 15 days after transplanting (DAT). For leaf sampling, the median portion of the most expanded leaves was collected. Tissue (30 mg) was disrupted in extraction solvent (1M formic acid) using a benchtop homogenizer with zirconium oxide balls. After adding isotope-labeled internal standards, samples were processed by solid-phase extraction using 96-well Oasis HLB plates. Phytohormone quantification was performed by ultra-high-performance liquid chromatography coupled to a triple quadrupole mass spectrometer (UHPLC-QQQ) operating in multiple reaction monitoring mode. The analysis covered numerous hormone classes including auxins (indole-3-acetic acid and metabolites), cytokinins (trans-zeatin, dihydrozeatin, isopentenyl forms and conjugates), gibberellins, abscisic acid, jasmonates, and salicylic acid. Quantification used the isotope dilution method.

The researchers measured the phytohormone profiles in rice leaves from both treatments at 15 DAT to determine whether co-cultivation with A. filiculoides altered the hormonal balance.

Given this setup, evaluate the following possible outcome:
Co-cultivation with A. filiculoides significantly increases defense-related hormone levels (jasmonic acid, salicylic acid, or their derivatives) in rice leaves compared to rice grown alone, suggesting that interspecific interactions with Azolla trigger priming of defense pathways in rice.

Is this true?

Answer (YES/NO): YES